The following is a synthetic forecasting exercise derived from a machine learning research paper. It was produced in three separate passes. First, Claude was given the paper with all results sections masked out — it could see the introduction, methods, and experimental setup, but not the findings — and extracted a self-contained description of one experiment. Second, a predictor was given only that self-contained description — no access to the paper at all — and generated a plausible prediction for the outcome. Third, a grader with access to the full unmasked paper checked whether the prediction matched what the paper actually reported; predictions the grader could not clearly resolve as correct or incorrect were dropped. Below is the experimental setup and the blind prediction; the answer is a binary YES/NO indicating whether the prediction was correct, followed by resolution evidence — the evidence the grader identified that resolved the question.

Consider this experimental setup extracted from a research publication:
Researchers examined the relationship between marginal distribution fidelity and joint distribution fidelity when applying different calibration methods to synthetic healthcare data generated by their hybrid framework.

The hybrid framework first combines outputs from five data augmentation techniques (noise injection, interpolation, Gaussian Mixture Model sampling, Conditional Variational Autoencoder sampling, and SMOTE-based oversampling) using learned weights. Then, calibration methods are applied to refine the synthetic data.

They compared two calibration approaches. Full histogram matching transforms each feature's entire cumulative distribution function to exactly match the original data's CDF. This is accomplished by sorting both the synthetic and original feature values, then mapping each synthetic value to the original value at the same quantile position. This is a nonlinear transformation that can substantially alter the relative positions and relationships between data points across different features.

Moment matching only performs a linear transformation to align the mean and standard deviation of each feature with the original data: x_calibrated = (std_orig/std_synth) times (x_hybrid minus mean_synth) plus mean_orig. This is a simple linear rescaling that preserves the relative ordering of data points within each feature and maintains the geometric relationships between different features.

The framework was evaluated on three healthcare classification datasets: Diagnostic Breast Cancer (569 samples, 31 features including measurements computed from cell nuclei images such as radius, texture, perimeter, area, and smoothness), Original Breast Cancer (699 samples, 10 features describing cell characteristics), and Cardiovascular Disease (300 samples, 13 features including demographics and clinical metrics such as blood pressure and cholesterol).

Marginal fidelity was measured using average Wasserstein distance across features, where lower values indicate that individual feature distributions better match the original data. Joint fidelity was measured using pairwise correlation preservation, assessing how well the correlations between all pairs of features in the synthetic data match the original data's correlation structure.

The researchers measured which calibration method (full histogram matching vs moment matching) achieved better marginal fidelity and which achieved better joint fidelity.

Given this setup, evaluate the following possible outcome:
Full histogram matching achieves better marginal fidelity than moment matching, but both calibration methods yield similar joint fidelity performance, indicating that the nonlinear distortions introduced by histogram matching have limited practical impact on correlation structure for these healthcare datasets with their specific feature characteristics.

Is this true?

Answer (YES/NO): NO